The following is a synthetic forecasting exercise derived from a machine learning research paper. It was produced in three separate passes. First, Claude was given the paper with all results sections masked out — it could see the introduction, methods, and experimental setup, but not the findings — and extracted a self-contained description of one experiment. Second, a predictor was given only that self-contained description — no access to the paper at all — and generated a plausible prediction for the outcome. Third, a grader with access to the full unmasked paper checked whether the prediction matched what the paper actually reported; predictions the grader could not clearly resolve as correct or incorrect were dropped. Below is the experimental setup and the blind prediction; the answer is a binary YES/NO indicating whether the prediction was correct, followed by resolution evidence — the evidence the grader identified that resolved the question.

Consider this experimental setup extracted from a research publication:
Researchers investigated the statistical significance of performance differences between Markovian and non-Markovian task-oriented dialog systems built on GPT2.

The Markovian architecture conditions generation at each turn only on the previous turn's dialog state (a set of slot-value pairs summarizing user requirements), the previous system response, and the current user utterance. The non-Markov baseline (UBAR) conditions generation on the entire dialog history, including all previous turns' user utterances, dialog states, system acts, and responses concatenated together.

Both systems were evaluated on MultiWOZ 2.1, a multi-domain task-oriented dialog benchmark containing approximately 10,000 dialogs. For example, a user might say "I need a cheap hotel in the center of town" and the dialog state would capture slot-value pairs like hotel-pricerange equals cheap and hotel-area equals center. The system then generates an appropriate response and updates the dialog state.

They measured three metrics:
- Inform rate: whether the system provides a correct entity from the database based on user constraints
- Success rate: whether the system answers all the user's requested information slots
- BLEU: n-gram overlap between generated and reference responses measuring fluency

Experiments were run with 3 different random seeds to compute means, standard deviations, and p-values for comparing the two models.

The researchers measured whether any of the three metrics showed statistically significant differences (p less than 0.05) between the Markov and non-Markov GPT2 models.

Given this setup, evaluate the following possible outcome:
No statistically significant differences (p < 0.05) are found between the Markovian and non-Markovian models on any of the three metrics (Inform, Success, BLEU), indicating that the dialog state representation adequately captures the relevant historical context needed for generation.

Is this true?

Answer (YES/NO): YES